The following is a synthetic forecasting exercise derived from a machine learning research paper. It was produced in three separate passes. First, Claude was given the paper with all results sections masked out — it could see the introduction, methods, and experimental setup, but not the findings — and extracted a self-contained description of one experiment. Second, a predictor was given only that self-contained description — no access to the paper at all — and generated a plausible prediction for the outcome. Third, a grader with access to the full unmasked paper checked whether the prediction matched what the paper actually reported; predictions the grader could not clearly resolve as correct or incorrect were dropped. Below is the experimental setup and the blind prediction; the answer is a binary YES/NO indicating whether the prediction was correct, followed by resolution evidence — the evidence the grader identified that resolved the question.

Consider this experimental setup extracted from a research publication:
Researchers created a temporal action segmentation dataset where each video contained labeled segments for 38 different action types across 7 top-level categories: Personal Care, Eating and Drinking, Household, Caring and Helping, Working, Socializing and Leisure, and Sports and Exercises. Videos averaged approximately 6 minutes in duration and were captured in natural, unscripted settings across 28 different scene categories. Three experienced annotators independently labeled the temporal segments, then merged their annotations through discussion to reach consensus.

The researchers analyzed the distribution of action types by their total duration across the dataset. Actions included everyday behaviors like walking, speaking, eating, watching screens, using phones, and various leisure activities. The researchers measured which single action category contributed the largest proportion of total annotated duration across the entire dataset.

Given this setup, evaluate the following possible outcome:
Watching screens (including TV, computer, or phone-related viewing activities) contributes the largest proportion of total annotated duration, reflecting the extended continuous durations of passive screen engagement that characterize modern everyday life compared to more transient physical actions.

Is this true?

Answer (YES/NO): NO